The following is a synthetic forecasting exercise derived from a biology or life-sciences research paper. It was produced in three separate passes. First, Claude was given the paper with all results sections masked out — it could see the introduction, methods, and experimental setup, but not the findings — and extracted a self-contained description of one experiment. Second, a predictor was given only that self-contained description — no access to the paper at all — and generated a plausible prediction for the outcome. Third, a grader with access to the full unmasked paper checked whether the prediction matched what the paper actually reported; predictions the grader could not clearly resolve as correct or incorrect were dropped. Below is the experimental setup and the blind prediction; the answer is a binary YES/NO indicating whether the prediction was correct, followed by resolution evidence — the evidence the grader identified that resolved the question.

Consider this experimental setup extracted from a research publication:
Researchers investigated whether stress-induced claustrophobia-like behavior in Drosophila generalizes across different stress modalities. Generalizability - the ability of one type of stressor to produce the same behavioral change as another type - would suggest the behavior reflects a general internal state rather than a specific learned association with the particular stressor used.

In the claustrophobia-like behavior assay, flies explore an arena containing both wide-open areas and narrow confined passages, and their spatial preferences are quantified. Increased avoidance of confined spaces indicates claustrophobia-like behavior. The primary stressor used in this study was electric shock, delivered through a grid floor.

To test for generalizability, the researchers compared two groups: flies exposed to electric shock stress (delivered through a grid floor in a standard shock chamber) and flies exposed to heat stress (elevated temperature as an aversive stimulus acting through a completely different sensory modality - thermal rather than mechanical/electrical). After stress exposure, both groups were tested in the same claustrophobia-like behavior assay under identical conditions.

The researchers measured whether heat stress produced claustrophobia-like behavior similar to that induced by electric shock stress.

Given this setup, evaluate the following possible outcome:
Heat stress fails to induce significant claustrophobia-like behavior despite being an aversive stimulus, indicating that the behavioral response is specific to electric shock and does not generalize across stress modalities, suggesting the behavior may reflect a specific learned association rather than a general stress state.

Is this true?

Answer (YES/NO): NO